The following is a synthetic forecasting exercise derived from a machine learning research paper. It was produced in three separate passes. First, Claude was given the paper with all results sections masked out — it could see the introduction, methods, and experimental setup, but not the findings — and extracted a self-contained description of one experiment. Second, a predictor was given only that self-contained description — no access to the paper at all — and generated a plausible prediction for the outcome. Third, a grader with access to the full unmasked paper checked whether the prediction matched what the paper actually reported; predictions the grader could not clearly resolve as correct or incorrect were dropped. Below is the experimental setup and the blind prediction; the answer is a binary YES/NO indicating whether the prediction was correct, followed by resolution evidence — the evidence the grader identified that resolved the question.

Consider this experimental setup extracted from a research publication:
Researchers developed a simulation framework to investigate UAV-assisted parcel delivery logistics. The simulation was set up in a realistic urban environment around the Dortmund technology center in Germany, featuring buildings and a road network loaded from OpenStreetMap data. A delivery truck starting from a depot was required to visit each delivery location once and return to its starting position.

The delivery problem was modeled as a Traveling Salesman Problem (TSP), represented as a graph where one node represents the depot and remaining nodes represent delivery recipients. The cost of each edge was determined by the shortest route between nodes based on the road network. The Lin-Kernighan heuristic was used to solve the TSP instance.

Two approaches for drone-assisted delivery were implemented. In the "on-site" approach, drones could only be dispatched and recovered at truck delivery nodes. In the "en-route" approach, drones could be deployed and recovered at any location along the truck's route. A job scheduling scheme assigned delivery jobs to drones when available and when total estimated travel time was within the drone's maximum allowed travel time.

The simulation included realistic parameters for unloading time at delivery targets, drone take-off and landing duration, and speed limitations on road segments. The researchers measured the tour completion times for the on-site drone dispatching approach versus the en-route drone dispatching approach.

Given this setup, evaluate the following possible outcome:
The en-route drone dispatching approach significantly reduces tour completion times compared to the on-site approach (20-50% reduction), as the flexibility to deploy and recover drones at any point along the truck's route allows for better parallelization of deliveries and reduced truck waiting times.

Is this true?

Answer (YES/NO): NO